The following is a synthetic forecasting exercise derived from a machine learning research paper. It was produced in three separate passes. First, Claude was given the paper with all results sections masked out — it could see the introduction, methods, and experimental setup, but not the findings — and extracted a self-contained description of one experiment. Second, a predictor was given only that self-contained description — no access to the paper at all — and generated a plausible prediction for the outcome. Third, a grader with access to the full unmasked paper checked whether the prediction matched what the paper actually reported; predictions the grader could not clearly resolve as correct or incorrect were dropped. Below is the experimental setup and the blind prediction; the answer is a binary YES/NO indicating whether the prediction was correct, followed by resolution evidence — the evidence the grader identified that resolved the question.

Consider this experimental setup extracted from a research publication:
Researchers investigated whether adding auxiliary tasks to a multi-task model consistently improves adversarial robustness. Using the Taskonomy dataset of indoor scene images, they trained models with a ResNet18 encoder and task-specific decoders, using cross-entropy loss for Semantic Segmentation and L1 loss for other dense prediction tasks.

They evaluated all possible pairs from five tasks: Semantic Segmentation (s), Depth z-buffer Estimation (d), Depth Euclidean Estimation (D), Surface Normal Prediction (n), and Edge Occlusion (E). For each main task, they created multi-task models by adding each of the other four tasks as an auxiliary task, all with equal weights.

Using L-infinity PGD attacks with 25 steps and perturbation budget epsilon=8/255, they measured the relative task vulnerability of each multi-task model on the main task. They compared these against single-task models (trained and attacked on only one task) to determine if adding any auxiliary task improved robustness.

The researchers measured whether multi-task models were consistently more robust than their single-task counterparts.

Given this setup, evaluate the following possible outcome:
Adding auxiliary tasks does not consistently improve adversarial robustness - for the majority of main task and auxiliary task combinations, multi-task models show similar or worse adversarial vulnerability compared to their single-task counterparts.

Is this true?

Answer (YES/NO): YES